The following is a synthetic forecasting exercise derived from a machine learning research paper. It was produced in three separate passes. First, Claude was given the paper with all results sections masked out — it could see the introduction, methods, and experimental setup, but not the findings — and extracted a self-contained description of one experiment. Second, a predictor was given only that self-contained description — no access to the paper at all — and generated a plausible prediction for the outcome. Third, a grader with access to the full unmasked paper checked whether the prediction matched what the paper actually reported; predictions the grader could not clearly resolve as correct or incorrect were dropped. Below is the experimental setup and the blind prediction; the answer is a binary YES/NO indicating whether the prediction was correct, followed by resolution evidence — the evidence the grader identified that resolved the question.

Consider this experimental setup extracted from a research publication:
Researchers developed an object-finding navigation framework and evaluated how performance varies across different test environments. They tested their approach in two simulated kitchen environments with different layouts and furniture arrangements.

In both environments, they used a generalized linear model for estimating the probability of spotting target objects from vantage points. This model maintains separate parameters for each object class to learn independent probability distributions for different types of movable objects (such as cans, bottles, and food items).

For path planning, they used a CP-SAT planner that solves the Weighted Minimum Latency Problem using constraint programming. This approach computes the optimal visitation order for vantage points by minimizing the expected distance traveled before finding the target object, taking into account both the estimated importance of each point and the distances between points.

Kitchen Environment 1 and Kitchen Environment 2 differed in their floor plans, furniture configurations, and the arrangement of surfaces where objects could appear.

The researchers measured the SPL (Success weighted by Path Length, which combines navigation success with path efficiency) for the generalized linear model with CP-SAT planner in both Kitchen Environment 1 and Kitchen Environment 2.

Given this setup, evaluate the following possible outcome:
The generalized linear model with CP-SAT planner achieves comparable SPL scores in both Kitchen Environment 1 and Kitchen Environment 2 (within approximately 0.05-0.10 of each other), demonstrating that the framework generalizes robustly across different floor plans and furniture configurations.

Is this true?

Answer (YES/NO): NO